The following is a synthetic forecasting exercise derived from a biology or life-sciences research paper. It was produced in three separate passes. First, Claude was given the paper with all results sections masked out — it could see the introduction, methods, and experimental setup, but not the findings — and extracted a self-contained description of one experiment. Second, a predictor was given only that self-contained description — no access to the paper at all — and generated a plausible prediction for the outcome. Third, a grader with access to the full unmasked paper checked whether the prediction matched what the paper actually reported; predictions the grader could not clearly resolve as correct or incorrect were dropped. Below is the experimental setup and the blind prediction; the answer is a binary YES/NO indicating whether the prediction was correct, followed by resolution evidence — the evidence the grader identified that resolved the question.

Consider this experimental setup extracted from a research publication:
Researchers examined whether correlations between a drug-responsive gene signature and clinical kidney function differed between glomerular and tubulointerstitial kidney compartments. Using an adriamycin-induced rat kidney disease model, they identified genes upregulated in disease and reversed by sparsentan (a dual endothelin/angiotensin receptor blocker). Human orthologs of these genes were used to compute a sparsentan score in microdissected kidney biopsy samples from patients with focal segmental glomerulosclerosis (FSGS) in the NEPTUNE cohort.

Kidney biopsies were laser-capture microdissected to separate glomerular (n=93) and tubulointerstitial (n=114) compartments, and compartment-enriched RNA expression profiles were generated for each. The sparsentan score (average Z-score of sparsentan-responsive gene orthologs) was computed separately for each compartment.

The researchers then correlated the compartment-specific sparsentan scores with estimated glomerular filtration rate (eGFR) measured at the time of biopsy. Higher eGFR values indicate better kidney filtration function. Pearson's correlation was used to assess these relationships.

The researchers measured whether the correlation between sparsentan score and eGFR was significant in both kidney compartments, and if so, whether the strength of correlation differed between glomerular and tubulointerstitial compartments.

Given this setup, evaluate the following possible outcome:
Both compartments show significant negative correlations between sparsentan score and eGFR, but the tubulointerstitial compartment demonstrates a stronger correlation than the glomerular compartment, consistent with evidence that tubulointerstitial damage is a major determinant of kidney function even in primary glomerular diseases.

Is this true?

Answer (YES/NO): YES